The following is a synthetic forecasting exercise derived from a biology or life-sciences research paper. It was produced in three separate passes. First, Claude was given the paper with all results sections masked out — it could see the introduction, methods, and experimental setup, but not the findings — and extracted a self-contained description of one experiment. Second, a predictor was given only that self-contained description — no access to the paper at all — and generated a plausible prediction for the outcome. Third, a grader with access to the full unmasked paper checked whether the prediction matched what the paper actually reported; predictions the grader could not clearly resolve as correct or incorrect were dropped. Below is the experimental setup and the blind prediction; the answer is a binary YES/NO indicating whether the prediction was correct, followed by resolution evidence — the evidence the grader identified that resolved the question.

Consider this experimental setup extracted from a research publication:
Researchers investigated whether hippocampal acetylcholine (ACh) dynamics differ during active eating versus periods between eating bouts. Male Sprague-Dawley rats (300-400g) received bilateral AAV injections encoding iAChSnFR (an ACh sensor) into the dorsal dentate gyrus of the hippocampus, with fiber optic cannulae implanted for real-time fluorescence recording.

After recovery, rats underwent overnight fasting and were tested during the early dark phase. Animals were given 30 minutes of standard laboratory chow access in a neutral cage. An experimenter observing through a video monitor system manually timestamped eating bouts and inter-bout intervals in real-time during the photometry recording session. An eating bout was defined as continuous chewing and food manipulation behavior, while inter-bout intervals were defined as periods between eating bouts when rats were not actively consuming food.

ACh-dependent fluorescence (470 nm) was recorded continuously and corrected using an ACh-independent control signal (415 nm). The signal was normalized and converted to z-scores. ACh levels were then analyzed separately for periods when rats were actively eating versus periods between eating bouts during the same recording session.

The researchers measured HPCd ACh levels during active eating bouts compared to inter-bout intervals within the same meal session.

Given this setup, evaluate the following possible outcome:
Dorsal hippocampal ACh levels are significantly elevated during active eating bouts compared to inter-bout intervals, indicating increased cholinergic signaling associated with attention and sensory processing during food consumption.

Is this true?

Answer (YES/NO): YES